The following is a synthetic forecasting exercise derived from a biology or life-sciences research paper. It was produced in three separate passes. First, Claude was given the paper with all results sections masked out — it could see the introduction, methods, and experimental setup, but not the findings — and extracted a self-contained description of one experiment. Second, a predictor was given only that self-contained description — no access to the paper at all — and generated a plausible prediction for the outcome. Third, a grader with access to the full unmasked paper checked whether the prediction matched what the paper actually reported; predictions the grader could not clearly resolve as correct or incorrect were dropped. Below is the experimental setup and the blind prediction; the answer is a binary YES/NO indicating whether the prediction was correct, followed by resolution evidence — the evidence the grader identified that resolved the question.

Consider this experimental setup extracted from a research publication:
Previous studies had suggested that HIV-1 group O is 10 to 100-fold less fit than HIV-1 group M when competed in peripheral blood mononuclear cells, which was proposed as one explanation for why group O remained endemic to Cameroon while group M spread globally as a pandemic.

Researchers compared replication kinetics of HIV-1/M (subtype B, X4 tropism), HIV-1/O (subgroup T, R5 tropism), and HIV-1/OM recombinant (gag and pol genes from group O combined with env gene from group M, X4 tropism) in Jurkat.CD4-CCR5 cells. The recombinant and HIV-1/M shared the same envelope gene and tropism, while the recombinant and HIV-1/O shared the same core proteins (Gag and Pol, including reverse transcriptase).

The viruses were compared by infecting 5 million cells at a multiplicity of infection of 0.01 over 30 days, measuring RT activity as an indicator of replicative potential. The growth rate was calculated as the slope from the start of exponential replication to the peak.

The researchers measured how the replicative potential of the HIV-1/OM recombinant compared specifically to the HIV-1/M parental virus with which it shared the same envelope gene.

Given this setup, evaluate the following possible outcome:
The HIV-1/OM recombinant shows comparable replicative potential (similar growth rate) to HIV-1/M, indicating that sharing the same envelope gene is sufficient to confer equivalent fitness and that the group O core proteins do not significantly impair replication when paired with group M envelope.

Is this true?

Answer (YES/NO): NO